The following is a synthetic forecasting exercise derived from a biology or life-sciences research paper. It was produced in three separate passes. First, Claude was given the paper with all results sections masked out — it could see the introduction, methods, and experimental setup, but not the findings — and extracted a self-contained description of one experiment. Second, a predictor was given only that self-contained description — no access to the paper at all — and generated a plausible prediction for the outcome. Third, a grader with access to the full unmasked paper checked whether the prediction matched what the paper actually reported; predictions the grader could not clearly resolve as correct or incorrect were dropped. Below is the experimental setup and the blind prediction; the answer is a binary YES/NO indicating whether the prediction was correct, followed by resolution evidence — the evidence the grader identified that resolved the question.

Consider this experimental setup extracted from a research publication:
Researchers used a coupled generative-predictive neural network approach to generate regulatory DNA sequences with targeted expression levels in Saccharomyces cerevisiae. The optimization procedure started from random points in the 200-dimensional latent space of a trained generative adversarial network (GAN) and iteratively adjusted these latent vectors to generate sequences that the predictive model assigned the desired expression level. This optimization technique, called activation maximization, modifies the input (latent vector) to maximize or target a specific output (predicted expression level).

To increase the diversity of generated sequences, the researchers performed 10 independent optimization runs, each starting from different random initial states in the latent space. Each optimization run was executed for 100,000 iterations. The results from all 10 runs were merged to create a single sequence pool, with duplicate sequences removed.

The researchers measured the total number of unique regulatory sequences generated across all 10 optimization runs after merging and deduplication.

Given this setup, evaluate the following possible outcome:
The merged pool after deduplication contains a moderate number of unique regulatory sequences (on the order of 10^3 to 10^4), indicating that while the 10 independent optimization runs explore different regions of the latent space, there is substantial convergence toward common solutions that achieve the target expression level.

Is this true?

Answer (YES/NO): NO